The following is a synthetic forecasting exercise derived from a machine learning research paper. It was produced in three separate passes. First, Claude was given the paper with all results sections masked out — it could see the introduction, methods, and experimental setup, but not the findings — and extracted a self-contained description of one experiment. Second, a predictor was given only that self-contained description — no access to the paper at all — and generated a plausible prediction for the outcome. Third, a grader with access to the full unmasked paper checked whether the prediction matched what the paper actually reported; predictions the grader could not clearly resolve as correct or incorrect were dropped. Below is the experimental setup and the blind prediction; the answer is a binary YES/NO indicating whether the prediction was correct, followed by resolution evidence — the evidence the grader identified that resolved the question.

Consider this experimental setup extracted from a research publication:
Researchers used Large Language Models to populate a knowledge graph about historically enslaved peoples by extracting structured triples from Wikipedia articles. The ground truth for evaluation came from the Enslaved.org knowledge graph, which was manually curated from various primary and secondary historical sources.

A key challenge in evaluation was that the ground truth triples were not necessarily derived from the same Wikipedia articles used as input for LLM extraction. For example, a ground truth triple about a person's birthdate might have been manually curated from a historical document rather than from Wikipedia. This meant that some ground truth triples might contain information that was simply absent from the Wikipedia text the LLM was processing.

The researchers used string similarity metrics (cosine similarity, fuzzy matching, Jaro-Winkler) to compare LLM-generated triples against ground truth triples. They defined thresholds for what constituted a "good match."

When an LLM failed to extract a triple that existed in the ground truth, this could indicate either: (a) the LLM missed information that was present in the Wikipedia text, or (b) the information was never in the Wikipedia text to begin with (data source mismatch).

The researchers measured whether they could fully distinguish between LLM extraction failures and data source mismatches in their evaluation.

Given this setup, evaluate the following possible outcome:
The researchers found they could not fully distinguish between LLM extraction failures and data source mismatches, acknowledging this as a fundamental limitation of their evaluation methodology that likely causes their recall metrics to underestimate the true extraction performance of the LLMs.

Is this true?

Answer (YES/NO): NO